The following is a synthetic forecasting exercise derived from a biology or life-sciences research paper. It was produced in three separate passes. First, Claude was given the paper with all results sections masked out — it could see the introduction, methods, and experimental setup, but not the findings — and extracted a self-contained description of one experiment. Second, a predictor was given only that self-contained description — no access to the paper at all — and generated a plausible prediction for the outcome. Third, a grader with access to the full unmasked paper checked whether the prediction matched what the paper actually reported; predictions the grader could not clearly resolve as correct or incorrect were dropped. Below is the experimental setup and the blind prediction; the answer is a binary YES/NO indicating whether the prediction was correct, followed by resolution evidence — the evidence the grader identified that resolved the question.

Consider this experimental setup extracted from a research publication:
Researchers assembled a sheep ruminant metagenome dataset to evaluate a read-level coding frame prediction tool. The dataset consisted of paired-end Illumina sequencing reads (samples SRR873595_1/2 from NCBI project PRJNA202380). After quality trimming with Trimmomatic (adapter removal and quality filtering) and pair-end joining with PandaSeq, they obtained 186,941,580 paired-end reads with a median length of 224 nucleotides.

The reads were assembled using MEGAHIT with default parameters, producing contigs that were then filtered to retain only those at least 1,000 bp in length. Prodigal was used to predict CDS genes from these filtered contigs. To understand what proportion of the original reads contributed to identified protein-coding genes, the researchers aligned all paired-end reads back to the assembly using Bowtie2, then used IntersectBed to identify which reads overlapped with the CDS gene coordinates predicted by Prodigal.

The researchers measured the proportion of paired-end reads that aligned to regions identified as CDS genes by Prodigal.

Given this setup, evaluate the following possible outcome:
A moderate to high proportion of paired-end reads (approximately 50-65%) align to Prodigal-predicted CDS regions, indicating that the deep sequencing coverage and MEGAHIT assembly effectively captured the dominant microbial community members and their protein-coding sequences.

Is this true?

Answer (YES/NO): NO